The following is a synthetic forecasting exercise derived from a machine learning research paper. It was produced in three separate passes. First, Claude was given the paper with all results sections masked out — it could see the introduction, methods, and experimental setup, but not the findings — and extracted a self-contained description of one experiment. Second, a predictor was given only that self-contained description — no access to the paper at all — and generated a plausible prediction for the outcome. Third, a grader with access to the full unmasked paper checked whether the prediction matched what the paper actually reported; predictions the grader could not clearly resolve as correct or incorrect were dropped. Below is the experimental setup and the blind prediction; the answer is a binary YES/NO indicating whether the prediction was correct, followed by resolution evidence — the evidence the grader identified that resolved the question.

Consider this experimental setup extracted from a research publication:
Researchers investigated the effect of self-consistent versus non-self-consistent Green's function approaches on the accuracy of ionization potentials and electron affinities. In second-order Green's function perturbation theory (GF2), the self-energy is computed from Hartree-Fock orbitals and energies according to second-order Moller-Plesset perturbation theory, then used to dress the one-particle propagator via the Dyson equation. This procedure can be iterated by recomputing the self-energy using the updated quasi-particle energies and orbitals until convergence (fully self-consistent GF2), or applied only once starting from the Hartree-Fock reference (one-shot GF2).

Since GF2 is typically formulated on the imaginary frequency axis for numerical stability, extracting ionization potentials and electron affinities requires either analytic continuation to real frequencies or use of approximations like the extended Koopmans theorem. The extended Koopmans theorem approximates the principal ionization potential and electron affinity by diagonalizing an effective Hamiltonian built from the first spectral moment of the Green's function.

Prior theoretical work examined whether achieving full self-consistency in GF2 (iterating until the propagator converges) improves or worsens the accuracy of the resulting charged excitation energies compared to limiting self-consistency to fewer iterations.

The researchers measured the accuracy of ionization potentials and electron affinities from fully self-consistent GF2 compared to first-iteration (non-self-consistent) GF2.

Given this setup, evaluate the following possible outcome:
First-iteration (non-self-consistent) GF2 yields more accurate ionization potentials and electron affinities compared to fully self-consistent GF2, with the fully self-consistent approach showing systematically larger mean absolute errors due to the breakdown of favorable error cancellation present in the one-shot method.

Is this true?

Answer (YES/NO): YES